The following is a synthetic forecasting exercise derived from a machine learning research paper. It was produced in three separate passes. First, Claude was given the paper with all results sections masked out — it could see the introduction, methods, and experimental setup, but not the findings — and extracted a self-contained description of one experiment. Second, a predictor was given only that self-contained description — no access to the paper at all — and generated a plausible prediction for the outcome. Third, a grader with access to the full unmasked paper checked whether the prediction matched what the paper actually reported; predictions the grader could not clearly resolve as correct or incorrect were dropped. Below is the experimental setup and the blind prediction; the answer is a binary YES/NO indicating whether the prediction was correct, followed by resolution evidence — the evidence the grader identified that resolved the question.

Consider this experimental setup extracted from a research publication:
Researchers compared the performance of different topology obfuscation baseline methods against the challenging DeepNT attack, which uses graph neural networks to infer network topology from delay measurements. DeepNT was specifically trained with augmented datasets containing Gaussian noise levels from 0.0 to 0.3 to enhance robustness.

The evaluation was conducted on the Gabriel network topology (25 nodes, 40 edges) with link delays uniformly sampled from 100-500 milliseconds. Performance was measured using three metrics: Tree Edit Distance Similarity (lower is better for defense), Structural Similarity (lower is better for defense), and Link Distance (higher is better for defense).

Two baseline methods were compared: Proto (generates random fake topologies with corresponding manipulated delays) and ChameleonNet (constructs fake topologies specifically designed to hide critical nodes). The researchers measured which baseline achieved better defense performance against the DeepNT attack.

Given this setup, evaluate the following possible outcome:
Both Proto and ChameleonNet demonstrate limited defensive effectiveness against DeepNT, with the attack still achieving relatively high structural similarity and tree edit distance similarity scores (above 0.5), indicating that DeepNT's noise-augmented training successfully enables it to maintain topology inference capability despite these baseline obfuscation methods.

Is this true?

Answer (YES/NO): YES